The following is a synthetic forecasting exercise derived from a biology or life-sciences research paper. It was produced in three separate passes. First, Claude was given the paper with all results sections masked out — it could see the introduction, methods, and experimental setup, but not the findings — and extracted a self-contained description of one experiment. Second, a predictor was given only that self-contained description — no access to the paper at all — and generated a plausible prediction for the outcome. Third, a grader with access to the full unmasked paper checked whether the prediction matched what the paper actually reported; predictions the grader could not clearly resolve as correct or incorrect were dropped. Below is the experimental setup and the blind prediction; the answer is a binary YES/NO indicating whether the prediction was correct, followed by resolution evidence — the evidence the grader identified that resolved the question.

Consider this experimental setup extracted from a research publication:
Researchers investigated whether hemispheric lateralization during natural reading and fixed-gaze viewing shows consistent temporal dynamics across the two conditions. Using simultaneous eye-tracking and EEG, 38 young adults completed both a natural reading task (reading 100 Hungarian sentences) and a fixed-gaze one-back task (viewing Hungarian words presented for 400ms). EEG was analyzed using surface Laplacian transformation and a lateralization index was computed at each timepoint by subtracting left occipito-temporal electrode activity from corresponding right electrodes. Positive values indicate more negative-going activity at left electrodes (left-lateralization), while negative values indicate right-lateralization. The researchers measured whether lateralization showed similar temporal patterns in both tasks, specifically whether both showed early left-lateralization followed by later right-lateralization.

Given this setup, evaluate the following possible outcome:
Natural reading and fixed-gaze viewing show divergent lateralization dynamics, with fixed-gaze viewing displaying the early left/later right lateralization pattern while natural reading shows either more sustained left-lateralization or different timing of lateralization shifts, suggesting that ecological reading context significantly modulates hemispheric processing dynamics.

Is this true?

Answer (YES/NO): NO